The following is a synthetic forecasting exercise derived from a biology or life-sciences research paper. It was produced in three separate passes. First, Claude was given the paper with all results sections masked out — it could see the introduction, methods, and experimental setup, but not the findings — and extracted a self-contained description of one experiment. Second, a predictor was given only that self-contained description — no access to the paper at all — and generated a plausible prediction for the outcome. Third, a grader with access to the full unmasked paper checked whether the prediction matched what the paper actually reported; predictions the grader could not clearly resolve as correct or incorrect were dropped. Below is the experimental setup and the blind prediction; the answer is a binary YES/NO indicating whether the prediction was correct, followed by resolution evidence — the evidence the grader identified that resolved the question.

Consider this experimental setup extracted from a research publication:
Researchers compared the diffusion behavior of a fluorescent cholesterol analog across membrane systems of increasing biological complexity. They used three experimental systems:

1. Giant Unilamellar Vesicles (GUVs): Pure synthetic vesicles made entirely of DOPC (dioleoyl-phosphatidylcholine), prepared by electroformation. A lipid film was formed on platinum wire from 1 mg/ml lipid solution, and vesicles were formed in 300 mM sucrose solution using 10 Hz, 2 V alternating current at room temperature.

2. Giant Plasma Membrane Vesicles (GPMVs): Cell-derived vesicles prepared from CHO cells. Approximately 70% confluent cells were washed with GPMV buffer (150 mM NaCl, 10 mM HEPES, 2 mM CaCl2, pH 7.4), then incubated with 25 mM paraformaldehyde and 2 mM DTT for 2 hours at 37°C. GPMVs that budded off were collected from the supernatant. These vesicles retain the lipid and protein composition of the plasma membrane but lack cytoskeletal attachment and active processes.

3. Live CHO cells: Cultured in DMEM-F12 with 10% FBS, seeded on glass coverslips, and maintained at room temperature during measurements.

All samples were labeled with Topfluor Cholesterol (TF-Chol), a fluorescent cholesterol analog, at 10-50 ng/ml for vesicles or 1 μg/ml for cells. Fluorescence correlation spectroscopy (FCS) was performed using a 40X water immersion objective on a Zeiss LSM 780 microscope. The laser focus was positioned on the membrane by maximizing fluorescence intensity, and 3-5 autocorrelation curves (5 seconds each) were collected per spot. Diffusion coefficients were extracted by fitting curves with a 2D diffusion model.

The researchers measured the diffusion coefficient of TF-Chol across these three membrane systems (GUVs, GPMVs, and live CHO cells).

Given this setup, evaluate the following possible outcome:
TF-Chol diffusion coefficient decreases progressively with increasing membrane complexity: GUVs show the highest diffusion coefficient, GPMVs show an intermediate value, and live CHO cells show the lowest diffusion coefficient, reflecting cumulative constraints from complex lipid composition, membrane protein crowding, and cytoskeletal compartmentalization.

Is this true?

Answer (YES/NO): YES